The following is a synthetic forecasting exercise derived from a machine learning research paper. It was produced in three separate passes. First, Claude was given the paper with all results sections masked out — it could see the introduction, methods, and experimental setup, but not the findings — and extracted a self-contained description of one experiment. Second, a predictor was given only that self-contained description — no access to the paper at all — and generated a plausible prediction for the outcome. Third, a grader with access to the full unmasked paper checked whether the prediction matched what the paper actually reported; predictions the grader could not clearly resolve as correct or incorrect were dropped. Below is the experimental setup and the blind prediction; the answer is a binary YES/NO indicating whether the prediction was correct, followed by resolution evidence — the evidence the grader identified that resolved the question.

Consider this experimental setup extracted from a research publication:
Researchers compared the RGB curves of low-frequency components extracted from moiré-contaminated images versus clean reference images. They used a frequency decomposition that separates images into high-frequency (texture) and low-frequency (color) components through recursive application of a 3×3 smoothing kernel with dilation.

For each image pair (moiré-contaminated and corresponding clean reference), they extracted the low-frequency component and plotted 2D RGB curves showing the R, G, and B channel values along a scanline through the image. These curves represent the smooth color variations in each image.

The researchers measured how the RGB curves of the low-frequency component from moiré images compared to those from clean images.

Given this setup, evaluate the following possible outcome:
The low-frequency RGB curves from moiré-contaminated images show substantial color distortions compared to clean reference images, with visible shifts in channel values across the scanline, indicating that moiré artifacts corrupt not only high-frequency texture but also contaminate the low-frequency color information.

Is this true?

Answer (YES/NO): YES